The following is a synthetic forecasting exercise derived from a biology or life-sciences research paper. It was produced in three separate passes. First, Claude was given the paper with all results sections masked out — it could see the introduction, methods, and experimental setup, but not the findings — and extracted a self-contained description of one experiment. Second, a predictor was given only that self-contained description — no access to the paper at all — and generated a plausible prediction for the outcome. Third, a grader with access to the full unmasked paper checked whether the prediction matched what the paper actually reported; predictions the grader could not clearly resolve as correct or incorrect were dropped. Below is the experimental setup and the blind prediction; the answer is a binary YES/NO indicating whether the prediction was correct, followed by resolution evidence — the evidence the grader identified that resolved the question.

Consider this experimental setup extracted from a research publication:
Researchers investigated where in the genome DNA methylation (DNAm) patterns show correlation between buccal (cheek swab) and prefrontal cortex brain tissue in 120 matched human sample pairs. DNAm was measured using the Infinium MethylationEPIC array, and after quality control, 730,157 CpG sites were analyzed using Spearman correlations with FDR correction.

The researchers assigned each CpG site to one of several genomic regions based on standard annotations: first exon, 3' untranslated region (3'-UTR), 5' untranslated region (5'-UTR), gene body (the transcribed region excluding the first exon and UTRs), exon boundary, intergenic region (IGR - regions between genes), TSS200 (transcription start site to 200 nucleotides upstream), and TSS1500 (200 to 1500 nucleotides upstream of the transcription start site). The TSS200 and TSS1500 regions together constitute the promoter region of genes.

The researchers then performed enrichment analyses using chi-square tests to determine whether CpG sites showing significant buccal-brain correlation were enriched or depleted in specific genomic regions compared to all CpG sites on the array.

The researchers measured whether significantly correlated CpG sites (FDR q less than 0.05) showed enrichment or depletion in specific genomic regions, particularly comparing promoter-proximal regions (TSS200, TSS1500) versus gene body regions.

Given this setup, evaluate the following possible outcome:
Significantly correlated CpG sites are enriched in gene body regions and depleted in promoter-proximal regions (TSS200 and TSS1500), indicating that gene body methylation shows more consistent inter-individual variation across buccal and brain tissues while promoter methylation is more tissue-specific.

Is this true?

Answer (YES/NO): NO